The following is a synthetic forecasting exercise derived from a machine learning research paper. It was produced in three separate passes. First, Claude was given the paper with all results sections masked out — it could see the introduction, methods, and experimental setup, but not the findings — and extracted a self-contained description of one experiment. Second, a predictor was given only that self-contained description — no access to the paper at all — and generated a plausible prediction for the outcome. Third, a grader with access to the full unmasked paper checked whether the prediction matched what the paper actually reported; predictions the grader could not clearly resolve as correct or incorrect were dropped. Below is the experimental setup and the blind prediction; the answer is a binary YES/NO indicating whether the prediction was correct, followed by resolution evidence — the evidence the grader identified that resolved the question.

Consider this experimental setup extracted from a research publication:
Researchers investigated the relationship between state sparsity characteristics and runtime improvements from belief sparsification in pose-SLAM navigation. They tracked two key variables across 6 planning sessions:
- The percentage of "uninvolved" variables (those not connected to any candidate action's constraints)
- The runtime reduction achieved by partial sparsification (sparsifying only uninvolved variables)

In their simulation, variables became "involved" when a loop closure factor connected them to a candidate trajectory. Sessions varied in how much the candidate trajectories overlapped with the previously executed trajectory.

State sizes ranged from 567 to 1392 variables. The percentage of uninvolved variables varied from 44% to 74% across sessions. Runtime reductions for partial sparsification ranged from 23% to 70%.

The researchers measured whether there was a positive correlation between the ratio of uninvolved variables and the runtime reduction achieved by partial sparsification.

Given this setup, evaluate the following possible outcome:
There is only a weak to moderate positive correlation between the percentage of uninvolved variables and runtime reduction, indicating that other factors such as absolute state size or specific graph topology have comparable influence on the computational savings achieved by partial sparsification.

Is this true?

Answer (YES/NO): NO